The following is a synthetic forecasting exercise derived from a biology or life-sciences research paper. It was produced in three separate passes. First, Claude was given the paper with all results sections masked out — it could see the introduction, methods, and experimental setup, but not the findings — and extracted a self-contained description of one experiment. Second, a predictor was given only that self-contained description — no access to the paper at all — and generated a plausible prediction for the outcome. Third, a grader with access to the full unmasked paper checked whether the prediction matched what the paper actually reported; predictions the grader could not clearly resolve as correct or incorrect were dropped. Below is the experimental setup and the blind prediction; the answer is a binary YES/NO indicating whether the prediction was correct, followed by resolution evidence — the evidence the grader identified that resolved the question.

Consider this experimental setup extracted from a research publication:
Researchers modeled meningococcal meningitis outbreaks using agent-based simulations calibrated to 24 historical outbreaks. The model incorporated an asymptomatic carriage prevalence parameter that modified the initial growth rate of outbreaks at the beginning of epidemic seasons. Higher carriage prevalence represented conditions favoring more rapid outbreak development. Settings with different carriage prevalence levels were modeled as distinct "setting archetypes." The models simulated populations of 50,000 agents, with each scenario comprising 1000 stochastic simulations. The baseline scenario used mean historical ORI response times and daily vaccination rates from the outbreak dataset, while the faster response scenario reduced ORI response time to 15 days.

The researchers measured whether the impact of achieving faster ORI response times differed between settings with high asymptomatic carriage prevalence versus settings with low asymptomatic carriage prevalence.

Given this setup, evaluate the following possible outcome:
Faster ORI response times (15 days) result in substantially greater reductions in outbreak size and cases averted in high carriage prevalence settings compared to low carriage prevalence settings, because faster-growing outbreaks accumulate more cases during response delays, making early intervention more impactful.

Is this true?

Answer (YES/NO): NO